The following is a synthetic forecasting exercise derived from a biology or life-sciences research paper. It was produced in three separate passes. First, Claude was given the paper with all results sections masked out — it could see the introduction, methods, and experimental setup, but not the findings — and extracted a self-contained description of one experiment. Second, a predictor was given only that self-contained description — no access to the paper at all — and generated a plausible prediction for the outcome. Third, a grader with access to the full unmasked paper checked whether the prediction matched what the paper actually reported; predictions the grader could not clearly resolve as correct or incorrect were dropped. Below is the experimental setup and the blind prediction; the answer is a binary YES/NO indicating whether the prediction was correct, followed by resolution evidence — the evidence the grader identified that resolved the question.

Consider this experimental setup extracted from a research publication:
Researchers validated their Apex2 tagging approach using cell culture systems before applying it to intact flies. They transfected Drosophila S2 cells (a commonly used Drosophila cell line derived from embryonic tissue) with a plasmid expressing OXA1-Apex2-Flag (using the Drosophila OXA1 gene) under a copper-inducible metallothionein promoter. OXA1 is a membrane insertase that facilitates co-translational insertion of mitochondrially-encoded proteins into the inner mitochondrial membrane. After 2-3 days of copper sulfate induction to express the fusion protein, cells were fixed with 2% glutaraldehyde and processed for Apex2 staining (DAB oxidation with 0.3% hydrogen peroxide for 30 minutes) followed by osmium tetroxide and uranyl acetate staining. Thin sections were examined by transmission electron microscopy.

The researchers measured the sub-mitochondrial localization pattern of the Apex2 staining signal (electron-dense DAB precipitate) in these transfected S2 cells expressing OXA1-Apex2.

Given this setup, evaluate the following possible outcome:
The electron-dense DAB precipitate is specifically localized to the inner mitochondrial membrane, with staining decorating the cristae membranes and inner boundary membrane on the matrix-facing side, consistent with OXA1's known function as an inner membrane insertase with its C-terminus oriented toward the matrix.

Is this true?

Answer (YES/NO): YES